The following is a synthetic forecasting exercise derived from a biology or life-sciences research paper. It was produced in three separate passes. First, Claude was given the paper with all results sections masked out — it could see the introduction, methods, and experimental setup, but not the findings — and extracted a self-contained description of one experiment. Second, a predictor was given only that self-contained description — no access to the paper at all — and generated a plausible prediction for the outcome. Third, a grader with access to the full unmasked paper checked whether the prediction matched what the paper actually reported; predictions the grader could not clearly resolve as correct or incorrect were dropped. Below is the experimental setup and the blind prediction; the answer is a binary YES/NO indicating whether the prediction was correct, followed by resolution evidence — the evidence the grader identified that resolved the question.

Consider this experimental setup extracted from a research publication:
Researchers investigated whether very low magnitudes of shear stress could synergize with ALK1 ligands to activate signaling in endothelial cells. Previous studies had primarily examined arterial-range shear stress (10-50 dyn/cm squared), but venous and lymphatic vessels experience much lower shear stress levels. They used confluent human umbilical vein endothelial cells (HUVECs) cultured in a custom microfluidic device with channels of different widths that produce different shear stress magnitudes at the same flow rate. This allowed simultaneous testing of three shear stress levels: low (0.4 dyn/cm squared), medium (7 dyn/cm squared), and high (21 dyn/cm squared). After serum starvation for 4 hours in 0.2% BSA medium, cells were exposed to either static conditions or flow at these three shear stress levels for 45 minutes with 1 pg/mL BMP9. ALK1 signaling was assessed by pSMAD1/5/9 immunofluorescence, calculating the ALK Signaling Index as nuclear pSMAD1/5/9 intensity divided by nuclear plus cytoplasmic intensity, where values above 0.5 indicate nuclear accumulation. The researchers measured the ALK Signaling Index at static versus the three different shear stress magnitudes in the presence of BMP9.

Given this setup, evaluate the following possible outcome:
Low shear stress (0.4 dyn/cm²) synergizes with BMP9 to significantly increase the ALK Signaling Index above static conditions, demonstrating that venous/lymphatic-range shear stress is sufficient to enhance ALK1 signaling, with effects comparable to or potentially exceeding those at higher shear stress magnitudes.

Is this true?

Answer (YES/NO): NO